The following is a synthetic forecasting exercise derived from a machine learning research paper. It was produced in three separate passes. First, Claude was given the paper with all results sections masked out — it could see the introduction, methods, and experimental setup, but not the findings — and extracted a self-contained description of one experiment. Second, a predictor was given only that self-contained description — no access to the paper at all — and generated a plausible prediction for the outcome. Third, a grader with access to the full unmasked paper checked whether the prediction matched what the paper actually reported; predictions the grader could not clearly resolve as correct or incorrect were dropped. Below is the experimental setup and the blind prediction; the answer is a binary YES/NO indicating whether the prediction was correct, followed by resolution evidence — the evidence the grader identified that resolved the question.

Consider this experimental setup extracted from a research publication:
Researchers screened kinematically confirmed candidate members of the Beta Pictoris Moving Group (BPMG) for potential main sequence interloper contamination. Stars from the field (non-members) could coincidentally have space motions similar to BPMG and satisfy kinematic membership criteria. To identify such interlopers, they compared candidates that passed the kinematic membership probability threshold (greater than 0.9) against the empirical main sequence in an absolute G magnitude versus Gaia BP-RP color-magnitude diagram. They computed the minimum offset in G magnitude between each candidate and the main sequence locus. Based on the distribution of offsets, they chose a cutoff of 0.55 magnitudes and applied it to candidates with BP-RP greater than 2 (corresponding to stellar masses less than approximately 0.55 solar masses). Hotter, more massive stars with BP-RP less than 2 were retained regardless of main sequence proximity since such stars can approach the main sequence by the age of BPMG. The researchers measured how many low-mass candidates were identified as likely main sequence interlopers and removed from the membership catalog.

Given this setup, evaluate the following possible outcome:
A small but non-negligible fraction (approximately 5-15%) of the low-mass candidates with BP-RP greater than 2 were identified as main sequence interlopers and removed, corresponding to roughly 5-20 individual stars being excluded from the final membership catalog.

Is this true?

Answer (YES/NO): YES